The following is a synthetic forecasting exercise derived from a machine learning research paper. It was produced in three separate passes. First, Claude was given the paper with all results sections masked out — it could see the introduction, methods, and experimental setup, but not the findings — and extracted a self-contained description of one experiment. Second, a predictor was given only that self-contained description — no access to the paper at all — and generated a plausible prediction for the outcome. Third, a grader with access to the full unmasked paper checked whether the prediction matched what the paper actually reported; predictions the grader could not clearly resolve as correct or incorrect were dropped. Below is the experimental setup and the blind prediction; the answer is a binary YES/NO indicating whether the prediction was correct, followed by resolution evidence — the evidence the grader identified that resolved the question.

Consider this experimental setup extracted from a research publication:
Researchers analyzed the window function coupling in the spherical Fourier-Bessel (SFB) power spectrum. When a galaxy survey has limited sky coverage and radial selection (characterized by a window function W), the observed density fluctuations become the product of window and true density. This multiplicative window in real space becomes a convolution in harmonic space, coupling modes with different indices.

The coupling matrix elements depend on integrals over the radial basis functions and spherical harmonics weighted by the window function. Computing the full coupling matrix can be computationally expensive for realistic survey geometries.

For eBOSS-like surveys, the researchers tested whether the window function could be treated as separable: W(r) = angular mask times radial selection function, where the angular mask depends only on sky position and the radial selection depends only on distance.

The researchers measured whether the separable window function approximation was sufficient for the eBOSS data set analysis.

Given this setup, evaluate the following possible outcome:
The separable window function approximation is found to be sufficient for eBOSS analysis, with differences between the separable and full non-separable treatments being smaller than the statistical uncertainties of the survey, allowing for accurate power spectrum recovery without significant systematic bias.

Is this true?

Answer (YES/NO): YES